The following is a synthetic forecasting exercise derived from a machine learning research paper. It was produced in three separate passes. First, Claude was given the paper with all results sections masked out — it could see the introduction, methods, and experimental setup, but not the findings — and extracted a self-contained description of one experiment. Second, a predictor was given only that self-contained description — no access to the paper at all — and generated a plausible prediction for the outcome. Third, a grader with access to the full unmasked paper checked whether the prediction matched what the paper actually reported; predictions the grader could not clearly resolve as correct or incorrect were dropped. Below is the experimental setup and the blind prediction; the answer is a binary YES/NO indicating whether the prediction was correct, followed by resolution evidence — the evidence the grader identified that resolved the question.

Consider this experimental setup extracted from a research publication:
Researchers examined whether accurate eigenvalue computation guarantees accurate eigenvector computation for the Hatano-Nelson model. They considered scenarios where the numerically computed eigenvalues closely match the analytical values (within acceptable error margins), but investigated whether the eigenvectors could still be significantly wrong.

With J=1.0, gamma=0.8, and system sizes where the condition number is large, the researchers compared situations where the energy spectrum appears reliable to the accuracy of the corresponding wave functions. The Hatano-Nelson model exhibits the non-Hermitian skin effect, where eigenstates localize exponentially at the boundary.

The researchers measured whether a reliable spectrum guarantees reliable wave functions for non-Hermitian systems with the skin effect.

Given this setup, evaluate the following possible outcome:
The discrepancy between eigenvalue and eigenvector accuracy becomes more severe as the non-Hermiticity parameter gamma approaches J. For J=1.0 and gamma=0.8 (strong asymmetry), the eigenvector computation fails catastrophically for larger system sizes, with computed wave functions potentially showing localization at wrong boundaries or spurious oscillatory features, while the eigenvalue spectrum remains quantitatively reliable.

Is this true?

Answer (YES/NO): NO